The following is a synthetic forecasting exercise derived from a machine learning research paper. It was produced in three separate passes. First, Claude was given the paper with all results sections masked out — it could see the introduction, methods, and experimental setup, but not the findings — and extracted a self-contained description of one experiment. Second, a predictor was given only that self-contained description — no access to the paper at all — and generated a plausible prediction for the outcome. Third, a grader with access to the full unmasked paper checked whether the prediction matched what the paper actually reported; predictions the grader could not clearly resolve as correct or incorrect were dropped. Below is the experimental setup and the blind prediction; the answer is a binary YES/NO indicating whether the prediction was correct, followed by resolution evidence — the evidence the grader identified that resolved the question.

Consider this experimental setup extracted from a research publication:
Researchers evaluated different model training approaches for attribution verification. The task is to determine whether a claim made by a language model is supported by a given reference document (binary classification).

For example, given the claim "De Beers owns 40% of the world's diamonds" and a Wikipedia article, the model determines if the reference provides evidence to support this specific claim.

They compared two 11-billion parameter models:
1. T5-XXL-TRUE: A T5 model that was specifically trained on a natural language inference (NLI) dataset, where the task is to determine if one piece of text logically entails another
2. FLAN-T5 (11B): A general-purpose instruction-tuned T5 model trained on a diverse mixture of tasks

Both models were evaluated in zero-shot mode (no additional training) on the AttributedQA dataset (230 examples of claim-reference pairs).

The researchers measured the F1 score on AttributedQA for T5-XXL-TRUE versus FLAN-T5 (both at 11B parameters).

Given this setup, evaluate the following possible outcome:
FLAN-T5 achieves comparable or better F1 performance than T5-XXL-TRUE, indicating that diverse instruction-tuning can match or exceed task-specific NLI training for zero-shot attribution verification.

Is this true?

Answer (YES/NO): NO